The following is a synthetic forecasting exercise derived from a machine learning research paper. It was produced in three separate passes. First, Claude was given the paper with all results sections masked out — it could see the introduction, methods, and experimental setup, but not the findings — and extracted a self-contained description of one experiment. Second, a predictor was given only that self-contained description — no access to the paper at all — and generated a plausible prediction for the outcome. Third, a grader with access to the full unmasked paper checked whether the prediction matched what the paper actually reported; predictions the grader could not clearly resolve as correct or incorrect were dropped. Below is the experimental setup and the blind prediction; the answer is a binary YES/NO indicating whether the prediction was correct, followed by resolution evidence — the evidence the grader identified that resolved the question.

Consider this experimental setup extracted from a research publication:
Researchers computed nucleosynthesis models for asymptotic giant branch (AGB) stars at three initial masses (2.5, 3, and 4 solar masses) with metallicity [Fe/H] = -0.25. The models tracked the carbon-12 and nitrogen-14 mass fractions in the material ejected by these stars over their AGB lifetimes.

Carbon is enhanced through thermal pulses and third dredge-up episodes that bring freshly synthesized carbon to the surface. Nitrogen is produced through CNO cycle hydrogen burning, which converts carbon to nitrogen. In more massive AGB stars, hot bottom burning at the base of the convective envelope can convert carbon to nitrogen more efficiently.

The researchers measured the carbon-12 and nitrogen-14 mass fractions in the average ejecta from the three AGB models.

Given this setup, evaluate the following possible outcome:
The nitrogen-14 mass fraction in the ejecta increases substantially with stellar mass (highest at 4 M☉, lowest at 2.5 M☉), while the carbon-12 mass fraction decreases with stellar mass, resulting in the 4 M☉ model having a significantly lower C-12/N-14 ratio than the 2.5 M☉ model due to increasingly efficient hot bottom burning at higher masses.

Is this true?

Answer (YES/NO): NO